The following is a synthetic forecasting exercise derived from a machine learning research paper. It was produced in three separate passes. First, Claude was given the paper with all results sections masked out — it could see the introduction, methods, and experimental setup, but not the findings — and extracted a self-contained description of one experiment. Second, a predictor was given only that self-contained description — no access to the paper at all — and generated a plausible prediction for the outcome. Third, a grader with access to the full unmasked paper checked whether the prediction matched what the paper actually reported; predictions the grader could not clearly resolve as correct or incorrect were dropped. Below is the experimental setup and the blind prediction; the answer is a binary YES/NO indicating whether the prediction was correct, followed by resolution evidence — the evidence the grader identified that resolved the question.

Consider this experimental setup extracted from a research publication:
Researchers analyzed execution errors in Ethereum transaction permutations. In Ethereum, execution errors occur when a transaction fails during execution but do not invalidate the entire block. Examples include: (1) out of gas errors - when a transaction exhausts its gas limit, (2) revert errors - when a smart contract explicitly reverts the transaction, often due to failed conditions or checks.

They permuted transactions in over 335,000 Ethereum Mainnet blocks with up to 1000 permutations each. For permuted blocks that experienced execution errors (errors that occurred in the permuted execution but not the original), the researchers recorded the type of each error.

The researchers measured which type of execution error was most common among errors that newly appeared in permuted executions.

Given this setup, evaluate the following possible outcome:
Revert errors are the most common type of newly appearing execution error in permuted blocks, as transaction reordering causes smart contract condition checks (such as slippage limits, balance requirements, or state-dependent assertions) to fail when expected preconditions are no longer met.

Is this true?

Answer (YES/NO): YES